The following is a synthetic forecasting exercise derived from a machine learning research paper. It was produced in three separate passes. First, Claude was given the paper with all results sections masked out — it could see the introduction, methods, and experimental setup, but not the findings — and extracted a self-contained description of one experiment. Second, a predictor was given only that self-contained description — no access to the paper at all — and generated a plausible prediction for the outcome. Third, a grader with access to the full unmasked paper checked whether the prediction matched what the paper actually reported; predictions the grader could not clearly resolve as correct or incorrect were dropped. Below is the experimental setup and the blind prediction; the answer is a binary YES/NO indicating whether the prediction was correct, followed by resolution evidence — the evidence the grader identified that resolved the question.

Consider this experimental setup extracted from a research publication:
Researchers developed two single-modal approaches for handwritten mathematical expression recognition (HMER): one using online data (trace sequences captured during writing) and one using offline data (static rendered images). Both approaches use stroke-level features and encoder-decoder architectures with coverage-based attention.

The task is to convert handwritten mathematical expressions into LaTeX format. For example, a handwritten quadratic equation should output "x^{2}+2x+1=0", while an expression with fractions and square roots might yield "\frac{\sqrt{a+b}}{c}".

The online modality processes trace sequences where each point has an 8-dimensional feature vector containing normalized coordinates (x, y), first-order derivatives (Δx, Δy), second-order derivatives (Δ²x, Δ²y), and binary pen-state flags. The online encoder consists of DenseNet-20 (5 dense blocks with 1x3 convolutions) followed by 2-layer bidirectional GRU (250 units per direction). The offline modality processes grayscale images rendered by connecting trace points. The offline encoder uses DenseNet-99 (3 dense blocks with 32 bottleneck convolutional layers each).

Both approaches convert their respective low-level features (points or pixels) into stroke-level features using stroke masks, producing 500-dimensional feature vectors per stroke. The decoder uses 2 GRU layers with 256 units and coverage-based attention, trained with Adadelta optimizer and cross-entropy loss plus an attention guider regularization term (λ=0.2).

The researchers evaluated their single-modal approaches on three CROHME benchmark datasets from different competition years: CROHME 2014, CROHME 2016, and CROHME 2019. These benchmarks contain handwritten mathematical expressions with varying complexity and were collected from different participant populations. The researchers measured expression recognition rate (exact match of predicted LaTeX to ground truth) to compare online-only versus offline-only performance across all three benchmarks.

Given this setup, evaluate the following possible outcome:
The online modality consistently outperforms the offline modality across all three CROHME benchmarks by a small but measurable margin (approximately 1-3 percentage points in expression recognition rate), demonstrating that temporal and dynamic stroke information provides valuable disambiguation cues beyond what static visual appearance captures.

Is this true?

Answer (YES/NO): NO